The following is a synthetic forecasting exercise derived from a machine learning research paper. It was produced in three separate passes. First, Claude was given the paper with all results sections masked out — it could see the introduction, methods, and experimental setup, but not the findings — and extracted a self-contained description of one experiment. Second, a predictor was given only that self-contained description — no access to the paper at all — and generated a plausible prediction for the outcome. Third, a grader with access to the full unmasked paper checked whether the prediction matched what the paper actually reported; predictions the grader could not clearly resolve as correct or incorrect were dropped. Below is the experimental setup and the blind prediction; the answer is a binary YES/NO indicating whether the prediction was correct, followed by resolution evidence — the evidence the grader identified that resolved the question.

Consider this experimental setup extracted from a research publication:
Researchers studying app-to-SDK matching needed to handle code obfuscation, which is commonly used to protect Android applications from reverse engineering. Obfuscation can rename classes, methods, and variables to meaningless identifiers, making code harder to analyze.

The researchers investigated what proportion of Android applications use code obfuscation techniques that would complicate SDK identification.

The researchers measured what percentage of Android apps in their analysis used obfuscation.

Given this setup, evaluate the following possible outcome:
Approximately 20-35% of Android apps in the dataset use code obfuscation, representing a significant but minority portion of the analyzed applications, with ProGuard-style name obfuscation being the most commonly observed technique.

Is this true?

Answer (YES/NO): NO